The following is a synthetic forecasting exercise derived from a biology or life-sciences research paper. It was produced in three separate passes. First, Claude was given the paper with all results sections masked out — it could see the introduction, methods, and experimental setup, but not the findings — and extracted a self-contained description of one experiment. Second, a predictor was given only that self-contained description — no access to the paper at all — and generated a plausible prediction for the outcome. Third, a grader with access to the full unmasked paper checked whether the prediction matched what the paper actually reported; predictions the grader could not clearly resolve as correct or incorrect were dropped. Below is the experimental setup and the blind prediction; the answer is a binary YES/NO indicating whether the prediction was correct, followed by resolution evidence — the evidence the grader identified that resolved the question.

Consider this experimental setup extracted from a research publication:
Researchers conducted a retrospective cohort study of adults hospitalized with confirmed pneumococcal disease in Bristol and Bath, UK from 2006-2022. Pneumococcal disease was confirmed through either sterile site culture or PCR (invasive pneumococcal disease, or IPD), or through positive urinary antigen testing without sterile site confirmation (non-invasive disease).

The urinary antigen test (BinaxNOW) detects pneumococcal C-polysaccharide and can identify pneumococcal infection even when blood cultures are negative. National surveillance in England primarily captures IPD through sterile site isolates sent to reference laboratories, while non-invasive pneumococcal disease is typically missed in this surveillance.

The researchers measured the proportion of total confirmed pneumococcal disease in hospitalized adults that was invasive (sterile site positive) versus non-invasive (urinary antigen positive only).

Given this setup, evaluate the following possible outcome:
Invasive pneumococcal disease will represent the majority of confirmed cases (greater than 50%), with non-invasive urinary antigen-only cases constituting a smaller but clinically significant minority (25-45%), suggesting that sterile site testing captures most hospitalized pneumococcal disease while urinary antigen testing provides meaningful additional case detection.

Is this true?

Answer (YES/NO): NO